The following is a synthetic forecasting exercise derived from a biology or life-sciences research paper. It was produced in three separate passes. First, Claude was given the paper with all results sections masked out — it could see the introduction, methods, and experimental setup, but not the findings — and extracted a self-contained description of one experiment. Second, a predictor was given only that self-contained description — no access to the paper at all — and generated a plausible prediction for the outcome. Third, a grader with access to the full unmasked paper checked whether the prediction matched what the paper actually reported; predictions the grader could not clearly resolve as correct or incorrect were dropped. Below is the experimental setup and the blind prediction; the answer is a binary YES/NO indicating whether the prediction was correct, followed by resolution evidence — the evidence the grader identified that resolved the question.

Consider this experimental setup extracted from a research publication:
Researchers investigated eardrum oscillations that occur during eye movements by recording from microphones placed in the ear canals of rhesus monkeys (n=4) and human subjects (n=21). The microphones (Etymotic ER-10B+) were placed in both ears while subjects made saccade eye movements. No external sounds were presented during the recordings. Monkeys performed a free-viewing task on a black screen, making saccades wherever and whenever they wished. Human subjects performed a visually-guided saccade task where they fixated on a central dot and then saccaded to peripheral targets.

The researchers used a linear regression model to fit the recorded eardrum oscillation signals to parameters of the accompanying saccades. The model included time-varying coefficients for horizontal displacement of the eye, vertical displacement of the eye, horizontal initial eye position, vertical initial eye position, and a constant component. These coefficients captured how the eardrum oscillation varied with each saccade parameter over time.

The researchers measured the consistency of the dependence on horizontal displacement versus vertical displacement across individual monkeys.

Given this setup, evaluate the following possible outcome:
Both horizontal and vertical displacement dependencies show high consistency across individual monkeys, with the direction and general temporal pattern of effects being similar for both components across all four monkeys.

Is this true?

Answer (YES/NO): NO